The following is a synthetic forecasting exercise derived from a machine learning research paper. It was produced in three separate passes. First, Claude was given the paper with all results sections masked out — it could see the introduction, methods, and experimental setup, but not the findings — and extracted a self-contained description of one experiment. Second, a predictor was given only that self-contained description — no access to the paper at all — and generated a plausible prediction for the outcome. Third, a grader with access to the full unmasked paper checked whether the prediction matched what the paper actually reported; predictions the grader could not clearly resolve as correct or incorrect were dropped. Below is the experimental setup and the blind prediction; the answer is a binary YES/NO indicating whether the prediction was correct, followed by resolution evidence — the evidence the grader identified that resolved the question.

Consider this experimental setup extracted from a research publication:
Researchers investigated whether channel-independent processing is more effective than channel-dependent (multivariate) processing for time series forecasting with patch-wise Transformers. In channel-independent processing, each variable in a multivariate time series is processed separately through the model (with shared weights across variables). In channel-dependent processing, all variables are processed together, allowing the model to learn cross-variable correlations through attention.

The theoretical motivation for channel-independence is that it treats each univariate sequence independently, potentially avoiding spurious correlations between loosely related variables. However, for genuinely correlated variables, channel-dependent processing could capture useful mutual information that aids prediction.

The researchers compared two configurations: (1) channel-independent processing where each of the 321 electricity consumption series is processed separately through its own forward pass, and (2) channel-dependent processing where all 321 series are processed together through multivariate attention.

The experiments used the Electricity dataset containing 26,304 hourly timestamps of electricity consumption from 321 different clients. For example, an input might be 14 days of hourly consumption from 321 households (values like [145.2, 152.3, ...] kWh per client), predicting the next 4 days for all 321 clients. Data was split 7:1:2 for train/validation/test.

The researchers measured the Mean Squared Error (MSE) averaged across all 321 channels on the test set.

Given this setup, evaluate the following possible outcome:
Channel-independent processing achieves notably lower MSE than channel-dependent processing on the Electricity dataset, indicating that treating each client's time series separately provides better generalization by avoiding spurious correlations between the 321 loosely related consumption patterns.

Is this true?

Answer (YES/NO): YES